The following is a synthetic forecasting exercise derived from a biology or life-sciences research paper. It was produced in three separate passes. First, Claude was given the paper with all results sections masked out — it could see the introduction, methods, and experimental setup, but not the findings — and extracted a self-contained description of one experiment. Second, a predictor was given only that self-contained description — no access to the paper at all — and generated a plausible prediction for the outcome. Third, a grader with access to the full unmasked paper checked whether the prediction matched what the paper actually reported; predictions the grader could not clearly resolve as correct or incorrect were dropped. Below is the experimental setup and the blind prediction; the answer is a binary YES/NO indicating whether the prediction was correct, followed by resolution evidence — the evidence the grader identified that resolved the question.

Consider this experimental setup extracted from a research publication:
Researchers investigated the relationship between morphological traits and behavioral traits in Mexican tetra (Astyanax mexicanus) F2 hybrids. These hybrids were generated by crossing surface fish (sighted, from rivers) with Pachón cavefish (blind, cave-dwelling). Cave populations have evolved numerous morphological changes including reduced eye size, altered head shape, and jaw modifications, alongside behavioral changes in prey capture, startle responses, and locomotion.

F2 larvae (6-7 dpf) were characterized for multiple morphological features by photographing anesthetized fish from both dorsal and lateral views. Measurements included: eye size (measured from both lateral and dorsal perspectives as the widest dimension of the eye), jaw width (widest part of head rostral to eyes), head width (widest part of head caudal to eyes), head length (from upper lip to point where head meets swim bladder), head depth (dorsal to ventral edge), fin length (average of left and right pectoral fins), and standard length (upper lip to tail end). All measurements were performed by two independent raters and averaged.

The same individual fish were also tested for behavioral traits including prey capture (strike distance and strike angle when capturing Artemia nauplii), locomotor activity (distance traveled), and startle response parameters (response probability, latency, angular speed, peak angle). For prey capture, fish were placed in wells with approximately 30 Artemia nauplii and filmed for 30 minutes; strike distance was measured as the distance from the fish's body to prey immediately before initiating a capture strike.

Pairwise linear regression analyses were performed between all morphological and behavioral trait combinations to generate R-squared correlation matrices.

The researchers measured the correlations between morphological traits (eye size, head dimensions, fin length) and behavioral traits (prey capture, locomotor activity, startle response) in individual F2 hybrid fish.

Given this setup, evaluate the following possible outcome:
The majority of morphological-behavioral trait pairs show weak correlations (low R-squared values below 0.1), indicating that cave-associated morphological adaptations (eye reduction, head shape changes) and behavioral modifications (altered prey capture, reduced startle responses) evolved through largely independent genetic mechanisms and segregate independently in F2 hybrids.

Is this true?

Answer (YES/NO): YES